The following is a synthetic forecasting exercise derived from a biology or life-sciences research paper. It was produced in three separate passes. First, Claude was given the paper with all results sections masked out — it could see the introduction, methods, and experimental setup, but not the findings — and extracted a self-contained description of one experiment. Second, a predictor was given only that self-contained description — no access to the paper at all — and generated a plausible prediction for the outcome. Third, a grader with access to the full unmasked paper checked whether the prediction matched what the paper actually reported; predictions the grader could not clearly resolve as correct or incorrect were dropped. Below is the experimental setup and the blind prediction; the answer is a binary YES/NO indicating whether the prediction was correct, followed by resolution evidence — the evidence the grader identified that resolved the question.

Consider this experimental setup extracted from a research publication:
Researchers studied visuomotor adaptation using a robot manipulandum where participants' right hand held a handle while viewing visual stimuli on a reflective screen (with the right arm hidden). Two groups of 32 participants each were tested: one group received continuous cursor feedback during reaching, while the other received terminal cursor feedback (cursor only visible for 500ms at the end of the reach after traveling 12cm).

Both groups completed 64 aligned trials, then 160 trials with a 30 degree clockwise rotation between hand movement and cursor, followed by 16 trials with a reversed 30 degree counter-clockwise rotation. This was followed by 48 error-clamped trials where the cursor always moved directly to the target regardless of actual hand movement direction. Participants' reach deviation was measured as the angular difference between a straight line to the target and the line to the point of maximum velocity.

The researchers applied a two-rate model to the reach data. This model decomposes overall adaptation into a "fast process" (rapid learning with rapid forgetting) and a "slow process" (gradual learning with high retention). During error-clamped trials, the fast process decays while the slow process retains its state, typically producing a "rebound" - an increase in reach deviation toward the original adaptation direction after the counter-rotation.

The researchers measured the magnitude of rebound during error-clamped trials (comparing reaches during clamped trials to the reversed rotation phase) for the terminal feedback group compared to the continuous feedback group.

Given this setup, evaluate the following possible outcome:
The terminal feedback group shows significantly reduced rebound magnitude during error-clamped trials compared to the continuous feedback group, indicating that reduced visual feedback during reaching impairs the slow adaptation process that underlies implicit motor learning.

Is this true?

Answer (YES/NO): NO